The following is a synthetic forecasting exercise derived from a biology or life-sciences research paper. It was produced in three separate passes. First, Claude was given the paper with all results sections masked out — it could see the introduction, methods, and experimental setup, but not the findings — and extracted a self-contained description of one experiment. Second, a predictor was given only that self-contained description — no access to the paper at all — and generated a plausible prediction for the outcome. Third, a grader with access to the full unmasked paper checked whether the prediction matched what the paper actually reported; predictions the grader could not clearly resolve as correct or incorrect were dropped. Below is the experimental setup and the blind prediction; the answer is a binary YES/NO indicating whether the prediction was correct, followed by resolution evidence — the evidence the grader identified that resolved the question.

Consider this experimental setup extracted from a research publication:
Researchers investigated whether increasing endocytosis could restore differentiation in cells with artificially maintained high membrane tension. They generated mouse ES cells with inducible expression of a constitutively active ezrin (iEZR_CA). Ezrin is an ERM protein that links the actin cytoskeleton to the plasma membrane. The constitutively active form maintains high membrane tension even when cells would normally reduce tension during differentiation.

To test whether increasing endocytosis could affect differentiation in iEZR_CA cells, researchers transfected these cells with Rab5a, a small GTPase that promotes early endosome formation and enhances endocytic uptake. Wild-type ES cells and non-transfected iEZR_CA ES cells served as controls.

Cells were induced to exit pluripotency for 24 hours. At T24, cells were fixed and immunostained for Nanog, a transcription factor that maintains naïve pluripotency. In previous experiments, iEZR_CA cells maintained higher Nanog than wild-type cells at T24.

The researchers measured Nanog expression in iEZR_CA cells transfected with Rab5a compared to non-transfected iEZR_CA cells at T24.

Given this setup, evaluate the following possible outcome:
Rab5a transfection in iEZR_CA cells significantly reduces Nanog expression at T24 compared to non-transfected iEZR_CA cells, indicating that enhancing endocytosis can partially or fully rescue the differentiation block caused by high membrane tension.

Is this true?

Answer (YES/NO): YES